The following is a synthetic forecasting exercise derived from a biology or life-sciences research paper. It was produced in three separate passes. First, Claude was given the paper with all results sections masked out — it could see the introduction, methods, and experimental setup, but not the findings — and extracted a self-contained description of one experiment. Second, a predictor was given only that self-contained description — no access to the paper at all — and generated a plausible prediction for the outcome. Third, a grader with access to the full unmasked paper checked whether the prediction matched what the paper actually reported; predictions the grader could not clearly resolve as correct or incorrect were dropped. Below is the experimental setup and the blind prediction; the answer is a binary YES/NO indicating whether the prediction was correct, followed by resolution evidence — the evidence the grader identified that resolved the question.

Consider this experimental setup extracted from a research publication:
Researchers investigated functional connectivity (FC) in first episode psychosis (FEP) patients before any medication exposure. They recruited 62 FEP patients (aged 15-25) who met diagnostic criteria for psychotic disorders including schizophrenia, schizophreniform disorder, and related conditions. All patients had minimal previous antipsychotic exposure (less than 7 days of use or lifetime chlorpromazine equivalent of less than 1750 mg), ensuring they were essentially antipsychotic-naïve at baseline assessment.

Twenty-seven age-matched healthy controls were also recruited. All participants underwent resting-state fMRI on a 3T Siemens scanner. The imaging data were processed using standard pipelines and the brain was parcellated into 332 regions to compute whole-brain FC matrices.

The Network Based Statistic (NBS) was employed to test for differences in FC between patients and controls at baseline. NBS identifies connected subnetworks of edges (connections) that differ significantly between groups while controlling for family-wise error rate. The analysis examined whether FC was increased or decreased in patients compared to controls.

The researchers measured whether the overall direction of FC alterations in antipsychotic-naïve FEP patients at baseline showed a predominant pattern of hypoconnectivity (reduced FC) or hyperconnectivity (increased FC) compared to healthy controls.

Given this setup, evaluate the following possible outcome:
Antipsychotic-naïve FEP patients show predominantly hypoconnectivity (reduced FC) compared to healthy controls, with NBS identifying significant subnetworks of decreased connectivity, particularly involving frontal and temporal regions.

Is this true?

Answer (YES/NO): YES